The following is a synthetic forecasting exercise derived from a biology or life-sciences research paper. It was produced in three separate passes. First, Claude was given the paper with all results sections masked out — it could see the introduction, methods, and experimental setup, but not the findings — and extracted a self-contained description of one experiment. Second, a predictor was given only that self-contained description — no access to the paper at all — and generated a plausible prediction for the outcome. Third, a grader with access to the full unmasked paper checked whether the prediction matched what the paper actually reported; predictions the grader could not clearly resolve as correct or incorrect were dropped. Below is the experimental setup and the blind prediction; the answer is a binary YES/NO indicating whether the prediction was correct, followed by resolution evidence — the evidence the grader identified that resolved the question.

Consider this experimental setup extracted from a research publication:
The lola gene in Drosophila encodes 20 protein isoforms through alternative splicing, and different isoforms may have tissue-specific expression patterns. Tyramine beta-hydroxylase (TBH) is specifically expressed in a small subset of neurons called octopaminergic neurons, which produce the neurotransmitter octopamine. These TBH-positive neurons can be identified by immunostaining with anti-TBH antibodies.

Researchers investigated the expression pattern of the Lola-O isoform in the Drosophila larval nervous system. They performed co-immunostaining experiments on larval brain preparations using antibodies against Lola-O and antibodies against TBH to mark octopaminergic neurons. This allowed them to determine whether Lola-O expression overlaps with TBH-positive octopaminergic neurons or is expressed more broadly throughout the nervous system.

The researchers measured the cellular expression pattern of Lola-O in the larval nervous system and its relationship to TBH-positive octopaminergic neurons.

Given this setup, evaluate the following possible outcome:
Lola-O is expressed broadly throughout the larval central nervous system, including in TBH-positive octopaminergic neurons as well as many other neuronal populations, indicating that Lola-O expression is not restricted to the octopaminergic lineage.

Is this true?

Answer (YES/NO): NO